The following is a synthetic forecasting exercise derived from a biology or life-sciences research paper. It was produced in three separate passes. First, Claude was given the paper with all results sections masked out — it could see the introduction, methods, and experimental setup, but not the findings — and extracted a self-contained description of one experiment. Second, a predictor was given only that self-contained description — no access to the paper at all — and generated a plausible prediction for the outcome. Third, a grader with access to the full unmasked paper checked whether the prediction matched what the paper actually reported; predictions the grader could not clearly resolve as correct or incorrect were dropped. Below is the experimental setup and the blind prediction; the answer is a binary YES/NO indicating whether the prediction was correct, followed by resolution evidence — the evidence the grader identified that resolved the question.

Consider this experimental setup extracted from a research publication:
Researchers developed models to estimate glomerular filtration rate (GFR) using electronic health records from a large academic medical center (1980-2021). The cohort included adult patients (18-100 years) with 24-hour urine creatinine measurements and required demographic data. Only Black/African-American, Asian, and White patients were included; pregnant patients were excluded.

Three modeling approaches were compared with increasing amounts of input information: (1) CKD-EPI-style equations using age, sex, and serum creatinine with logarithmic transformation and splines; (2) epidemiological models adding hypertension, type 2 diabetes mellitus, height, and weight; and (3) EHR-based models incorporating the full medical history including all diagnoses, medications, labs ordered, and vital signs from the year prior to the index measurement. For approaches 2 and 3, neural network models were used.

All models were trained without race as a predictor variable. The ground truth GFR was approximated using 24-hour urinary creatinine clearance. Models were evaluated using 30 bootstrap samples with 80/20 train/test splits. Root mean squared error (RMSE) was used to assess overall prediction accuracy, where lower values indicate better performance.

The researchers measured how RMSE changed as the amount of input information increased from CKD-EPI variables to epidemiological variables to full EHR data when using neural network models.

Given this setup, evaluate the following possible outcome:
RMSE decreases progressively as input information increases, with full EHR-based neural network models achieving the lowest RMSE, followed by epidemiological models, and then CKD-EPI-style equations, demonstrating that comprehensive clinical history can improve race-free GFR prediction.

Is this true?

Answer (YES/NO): YES